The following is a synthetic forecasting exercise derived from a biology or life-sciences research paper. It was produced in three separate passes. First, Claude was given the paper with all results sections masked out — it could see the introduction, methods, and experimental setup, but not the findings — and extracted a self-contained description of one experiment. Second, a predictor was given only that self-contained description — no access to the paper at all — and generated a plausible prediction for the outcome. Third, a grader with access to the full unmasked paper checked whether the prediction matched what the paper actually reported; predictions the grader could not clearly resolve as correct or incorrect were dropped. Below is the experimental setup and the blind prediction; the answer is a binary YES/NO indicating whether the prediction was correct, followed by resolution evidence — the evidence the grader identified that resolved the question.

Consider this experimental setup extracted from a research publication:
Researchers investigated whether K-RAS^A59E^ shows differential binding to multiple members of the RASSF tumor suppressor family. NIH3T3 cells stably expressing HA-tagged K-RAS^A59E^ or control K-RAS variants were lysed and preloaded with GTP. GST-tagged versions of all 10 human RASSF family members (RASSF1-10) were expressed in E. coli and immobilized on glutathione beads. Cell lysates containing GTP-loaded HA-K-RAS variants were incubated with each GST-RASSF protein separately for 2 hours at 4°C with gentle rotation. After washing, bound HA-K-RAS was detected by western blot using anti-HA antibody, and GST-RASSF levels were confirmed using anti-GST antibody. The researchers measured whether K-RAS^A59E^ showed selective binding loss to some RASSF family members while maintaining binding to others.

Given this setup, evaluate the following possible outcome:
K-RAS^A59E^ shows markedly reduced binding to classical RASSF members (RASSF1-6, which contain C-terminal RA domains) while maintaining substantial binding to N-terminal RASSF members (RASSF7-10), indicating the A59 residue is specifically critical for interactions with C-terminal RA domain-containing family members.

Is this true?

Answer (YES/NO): NO